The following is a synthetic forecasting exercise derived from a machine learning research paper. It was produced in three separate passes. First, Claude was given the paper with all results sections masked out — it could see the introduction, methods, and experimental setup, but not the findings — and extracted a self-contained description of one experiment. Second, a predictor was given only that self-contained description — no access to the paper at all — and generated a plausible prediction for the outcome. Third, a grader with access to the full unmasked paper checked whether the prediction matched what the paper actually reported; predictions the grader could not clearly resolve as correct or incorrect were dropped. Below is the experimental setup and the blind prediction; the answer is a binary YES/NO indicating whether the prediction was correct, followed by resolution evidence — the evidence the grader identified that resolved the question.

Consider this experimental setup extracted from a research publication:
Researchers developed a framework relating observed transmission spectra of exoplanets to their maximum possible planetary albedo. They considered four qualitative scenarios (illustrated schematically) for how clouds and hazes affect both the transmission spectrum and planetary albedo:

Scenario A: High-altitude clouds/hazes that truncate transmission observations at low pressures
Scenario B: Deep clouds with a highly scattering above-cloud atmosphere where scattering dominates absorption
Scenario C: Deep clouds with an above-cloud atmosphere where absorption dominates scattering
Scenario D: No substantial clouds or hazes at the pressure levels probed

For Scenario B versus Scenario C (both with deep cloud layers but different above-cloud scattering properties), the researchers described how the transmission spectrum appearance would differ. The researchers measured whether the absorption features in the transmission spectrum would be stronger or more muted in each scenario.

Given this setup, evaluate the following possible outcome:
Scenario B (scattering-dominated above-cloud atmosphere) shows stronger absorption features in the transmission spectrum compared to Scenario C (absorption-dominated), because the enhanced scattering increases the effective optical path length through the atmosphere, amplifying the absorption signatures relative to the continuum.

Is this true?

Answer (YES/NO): NO